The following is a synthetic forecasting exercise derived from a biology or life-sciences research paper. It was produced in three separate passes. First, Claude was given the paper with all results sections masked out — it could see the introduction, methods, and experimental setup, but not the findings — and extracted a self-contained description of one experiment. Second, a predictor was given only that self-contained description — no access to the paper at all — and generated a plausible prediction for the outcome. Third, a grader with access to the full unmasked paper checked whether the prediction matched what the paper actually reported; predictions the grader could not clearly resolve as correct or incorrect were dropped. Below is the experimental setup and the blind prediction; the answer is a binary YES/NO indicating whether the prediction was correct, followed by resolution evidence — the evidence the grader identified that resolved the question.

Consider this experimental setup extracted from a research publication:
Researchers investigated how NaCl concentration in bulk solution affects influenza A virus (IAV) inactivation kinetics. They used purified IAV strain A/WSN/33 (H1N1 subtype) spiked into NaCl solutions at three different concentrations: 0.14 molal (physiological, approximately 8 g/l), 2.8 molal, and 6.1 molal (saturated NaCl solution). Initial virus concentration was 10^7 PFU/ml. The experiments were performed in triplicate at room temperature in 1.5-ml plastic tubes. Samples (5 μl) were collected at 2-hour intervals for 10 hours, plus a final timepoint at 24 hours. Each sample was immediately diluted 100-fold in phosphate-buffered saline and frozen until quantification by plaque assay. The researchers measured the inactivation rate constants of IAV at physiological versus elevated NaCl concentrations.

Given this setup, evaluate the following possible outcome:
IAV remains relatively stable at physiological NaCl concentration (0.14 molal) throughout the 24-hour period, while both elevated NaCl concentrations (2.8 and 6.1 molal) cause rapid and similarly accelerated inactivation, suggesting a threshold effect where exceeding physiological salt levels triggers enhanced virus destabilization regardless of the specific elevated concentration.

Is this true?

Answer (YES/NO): NO